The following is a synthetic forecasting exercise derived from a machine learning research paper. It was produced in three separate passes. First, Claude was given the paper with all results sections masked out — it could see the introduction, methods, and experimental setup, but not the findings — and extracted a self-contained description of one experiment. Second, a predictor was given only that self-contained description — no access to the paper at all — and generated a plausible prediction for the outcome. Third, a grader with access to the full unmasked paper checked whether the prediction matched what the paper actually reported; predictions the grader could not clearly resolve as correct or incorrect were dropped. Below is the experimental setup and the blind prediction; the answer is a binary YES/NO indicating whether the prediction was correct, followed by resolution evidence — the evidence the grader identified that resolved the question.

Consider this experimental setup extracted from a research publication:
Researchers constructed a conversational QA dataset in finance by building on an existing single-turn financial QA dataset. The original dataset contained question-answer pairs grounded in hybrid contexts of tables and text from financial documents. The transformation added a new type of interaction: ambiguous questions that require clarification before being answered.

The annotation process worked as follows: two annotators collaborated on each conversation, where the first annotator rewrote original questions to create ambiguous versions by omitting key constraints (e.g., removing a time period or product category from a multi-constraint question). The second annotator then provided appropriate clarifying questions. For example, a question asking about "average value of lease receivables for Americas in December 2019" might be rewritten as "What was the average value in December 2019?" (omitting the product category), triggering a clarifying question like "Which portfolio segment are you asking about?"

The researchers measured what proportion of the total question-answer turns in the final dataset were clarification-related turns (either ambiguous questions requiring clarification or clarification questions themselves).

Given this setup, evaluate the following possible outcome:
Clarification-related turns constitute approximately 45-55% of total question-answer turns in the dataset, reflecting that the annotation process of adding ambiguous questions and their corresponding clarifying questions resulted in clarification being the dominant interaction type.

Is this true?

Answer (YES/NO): NO